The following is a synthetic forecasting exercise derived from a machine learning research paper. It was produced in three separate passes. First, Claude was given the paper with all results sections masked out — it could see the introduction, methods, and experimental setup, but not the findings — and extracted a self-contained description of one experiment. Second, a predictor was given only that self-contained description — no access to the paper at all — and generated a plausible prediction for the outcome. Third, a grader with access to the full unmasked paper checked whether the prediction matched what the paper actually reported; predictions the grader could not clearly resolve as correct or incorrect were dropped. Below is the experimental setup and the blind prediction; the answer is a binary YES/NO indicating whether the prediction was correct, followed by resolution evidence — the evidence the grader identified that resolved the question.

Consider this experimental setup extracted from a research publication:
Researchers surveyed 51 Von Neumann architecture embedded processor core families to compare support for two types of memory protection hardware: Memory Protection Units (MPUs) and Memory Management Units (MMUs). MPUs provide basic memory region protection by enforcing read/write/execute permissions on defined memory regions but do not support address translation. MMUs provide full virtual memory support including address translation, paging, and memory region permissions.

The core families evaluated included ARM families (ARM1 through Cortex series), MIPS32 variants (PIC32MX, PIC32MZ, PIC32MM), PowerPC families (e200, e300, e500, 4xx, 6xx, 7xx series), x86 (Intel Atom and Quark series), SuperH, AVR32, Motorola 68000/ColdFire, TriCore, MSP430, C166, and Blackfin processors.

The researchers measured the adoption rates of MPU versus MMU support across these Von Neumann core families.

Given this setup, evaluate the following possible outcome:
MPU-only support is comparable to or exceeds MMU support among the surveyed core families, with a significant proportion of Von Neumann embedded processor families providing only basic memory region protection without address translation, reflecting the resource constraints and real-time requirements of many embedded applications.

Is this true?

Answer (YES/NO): NO